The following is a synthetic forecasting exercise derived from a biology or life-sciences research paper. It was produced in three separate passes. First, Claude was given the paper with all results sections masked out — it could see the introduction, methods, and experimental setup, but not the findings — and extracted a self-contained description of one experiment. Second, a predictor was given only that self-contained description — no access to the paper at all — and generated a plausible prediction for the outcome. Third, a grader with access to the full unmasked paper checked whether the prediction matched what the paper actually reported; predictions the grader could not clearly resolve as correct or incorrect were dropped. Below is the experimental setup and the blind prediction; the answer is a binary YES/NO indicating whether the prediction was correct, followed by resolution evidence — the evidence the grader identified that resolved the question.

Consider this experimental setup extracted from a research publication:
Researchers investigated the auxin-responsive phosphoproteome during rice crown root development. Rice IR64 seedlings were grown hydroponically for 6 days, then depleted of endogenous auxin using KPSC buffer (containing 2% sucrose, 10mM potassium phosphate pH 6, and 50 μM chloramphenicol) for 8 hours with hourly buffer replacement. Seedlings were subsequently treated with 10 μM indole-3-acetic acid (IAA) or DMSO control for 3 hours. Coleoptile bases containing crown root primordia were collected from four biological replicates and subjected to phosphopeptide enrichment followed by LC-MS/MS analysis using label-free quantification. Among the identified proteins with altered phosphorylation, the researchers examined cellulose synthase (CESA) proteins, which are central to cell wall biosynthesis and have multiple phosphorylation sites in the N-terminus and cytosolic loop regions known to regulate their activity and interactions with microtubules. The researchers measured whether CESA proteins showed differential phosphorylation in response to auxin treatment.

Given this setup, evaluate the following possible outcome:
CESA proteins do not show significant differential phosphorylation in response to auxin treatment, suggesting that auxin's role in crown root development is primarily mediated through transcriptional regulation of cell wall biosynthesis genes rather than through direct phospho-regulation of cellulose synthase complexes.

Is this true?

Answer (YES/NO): NO